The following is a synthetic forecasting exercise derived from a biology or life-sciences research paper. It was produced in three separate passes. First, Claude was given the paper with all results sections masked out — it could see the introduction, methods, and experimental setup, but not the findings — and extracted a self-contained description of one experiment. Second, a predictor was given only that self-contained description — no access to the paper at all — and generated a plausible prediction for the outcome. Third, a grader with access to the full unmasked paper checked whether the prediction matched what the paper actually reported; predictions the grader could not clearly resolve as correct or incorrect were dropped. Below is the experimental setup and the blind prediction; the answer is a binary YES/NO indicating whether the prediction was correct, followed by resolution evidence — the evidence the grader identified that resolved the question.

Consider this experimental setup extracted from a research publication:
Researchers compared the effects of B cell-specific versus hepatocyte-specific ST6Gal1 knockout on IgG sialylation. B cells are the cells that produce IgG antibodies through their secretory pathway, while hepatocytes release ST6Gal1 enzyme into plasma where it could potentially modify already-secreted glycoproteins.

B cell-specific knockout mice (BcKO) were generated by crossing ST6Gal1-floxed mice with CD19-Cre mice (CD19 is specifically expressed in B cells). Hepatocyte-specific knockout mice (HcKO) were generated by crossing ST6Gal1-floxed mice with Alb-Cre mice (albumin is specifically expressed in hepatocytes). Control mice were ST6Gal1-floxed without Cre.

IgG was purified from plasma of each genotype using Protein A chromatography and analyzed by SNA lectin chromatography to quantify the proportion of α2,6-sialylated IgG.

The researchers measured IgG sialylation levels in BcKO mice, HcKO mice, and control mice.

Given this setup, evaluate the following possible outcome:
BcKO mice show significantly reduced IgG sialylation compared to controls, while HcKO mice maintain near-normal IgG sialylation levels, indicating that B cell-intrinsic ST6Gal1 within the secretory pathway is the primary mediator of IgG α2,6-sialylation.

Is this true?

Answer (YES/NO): NO